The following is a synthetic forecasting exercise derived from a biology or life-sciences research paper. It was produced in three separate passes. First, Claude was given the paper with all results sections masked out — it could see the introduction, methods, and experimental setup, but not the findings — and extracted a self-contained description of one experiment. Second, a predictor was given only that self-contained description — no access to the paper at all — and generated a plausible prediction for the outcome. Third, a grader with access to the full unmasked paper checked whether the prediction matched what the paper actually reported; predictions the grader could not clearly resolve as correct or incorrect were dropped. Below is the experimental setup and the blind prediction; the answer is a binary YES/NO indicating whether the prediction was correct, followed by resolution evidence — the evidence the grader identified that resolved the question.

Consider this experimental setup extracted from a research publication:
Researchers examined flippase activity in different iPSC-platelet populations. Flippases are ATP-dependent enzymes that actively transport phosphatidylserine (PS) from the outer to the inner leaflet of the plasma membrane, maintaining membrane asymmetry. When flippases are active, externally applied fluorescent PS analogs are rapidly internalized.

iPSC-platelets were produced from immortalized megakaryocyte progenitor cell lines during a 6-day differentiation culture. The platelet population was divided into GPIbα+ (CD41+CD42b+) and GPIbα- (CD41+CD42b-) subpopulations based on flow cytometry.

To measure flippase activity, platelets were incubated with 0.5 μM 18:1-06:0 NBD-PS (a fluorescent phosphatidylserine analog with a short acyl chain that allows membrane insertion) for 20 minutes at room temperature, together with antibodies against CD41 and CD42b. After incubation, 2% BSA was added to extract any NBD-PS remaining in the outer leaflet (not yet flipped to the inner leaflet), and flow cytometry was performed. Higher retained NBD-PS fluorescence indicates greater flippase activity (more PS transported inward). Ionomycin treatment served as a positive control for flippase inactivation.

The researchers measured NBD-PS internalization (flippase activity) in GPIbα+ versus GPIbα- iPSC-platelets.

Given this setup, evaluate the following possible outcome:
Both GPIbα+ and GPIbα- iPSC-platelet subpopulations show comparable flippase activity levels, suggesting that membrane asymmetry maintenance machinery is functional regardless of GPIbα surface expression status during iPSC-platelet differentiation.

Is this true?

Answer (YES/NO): NO